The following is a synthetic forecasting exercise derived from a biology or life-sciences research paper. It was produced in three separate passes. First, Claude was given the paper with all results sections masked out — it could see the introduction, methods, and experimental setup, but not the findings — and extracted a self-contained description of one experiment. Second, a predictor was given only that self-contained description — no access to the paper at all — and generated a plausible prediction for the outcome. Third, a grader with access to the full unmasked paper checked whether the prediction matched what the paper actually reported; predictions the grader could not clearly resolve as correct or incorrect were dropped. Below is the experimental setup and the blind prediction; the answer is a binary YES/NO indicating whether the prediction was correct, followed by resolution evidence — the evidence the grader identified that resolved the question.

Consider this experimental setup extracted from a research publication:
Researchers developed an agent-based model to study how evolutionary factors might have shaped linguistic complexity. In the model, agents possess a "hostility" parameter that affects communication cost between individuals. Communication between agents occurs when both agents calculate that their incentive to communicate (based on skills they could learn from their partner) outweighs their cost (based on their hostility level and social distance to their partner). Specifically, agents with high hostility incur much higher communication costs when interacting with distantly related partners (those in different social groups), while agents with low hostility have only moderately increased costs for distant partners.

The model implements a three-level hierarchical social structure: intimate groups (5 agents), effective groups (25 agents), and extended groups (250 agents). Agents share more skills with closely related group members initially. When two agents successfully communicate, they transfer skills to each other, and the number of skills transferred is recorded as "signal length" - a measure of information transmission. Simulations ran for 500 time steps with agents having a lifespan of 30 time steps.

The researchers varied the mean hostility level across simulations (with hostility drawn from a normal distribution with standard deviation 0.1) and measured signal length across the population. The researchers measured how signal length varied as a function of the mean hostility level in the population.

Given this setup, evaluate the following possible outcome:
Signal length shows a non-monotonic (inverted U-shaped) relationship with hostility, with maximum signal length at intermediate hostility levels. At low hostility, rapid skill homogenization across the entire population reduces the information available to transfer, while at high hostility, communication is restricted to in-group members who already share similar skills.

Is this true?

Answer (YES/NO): YES